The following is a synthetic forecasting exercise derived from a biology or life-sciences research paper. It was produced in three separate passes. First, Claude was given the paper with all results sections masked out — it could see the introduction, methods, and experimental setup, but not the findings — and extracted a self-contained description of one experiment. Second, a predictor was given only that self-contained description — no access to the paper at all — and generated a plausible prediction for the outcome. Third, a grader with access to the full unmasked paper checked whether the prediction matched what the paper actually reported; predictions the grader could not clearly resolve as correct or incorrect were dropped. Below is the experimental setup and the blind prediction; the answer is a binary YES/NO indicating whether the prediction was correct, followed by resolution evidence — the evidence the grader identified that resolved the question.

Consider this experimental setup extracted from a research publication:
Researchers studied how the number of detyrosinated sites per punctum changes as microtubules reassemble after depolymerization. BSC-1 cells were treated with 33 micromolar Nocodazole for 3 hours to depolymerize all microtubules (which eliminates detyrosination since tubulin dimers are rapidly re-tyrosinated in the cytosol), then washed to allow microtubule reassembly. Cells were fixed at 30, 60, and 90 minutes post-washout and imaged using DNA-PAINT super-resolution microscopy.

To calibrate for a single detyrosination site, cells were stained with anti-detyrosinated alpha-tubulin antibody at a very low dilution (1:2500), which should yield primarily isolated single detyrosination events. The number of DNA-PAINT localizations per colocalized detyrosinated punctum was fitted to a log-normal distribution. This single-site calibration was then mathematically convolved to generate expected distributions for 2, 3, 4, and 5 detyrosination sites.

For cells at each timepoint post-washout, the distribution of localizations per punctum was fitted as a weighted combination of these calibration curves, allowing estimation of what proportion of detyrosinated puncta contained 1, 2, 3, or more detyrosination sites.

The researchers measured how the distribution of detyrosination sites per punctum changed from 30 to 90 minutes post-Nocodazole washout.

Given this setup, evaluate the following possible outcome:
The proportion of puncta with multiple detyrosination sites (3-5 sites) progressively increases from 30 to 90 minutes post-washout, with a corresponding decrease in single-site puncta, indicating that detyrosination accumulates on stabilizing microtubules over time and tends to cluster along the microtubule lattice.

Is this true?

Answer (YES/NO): NO